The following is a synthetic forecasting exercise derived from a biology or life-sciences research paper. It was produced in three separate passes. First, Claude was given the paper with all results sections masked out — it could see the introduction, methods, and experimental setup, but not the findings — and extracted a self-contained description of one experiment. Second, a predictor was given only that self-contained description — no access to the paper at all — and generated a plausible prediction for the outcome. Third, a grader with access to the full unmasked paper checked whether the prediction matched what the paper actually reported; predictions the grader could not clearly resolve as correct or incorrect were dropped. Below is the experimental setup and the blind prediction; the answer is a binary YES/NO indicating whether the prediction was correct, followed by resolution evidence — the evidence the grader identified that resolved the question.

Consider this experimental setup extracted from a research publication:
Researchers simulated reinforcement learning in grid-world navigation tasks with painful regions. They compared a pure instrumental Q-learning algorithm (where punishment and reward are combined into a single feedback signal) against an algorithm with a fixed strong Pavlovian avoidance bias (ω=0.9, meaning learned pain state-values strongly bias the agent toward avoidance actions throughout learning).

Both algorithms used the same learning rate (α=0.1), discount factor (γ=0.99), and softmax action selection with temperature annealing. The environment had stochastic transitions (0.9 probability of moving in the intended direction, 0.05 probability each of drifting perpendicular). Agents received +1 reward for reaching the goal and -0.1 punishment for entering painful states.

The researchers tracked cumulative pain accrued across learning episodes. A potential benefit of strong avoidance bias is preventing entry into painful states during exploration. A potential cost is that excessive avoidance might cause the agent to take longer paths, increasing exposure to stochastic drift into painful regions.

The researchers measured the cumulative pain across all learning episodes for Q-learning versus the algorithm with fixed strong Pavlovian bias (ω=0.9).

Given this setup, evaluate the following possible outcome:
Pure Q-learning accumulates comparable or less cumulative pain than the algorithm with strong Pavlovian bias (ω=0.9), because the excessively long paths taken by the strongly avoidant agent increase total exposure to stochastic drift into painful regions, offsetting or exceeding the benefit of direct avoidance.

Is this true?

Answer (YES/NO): YES